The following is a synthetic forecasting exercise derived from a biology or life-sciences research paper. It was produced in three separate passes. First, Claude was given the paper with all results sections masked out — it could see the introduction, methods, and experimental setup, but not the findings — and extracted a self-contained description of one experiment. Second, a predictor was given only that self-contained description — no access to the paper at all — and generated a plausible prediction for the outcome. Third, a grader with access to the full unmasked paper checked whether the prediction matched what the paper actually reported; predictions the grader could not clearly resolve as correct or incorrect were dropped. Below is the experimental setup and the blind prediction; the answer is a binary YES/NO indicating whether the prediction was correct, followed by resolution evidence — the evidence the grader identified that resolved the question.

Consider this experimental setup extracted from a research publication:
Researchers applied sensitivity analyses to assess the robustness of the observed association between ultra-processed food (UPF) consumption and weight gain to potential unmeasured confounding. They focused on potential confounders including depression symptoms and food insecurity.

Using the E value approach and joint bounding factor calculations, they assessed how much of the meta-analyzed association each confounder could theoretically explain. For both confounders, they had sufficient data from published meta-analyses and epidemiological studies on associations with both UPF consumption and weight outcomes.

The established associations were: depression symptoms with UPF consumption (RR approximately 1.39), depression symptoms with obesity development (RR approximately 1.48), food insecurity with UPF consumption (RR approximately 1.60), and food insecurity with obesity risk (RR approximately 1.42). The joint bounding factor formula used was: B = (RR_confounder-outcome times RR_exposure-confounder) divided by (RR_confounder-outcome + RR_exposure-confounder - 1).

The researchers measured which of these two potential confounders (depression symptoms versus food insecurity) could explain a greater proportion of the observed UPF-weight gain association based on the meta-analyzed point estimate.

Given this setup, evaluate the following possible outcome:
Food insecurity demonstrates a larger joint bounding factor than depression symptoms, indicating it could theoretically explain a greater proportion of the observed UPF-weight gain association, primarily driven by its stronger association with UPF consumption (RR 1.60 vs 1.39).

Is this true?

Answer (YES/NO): YES